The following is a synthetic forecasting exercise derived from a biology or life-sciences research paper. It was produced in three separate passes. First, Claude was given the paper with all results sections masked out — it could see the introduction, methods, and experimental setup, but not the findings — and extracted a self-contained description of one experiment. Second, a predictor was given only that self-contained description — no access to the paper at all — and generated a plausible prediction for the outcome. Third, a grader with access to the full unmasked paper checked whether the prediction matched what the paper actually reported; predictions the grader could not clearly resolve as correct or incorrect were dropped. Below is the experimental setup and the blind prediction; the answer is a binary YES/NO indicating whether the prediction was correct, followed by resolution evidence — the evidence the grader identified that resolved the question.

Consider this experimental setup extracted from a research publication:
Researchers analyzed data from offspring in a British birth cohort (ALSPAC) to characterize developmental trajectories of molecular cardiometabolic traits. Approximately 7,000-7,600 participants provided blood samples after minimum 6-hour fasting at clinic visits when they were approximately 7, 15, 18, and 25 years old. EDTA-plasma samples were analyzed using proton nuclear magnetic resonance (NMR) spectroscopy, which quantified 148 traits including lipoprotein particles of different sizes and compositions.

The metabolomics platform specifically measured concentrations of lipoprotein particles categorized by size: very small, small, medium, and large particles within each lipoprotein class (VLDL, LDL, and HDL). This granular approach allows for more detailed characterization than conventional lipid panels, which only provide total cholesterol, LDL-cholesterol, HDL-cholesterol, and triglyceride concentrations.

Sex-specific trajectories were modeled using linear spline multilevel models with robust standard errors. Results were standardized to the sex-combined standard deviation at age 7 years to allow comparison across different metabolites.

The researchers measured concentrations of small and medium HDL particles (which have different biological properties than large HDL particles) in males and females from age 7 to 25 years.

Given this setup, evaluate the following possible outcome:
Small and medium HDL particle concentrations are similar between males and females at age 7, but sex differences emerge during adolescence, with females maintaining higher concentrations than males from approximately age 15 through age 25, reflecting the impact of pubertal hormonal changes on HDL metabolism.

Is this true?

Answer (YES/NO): NO